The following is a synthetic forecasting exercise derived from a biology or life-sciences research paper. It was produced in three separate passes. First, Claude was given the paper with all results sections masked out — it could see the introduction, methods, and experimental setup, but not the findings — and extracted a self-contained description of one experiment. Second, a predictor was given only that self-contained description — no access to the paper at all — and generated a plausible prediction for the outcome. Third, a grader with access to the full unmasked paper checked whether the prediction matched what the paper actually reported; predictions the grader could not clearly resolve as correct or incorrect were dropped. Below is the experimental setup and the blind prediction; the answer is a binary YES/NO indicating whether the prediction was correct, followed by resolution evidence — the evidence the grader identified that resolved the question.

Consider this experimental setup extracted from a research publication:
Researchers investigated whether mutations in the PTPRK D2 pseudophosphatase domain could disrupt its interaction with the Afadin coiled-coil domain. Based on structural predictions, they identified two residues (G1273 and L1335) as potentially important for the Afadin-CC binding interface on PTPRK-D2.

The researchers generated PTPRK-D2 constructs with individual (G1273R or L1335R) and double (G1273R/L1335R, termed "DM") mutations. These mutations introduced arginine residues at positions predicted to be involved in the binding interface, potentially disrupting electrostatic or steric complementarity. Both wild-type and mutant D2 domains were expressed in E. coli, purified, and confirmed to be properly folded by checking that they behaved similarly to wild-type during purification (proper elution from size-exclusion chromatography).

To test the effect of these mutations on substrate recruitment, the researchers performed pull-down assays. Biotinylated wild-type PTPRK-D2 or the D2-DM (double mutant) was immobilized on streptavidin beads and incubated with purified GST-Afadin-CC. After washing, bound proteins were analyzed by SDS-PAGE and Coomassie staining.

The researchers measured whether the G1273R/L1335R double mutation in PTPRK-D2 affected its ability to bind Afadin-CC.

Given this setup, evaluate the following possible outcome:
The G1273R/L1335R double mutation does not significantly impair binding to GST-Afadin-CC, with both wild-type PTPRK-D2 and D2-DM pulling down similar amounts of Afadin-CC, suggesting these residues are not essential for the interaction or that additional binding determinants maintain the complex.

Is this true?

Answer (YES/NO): NO